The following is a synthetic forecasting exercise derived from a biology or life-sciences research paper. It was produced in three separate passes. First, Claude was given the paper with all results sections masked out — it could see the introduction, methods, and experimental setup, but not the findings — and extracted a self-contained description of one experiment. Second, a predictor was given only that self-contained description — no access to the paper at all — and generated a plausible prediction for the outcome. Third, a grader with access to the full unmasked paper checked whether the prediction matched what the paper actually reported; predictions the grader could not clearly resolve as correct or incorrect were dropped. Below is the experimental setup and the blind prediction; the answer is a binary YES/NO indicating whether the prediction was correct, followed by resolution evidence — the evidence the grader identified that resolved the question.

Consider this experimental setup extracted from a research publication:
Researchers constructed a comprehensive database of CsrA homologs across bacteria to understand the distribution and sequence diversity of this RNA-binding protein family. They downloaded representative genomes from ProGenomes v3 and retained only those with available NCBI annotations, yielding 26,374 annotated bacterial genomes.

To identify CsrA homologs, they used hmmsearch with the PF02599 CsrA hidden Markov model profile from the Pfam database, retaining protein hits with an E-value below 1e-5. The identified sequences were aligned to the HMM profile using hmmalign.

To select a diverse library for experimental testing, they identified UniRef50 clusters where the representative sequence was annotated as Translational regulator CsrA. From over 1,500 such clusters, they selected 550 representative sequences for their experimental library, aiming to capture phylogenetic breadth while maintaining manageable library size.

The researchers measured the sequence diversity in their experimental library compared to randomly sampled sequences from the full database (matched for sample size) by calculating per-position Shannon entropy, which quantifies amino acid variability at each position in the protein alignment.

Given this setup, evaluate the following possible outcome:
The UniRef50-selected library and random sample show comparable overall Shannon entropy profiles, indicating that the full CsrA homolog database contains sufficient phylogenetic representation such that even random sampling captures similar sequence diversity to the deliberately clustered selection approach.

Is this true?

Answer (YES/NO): NO